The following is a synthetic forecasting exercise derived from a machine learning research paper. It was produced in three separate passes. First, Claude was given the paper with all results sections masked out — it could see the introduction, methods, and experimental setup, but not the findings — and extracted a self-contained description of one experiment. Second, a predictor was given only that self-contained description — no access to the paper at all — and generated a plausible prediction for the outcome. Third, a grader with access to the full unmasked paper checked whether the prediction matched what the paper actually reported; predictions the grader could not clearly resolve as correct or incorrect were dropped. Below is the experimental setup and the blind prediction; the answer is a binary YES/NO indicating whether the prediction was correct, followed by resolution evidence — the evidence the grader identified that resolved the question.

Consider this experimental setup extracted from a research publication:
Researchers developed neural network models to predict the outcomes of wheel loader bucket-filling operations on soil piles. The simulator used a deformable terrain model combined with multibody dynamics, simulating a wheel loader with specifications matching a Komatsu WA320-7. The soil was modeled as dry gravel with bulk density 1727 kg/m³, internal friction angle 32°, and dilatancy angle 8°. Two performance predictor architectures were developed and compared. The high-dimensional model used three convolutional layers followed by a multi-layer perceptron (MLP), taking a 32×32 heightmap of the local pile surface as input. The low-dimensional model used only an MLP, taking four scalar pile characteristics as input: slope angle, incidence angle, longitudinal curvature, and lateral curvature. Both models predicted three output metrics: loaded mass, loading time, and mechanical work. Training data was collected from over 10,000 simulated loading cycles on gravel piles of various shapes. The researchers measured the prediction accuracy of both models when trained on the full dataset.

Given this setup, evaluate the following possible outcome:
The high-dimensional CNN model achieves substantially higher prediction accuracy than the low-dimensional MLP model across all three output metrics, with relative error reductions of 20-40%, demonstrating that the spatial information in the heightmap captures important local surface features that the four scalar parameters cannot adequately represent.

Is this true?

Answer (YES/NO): NO